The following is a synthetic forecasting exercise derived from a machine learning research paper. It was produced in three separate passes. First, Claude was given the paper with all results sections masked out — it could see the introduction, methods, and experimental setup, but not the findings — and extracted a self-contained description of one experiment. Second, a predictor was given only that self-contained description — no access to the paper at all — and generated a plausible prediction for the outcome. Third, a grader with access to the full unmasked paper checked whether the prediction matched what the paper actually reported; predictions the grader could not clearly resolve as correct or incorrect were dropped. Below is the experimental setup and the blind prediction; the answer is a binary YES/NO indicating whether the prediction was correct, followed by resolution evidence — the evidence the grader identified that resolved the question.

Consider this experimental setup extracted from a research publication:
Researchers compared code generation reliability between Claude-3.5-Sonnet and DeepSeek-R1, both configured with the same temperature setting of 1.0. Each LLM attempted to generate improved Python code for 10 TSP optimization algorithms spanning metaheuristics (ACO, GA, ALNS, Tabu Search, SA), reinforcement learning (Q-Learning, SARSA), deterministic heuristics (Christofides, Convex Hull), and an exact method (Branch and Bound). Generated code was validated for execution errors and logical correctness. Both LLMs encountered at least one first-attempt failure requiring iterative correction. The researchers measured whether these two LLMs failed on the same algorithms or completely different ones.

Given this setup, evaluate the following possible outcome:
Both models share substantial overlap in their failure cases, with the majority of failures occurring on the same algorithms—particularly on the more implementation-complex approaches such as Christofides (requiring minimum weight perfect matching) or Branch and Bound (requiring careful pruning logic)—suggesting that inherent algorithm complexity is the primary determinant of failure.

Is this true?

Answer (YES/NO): NO